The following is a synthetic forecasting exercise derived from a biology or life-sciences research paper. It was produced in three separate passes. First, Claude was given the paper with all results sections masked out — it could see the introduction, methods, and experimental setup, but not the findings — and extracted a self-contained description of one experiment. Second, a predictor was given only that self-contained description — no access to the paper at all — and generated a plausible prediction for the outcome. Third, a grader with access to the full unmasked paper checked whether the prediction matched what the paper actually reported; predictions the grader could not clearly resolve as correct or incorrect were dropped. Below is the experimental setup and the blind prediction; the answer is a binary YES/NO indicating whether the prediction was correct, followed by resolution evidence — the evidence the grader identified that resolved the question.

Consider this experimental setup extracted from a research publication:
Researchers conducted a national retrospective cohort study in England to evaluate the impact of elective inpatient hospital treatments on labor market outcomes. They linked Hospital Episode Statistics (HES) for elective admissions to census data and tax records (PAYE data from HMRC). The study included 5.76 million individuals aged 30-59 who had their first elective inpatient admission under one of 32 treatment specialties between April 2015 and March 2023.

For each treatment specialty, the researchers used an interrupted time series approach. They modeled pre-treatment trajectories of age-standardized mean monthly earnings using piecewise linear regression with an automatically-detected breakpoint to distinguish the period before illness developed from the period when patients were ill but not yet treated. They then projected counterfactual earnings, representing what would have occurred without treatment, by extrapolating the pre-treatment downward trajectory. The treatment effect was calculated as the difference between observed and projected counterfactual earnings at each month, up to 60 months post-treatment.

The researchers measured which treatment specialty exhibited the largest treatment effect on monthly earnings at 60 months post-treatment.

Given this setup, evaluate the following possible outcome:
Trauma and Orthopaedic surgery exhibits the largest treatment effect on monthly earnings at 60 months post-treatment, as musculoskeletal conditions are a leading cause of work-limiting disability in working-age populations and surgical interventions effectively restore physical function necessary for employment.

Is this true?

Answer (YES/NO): NO